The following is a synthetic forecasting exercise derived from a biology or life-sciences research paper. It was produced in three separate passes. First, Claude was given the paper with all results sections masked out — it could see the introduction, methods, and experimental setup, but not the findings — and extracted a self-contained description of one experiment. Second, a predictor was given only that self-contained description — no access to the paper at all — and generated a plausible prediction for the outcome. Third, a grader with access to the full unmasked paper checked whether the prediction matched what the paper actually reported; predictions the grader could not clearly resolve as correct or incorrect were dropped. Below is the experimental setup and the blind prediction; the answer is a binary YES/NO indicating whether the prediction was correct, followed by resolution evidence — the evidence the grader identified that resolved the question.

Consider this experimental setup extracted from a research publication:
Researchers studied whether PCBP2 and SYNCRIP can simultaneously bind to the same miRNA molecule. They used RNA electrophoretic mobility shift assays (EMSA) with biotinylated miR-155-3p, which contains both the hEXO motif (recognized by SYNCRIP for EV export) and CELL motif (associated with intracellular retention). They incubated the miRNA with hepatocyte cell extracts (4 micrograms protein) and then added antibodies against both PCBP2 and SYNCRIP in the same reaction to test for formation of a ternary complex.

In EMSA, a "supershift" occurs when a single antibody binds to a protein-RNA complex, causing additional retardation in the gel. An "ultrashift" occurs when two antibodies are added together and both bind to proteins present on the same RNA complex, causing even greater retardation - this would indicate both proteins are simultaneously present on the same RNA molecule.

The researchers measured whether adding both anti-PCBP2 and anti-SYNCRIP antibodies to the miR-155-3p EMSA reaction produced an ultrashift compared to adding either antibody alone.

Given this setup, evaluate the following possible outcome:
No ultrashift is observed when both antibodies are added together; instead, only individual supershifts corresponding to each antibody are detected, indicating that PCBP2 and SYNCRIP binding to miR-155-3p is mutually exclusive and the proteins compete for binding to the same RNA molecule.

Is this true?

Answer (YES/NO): NO